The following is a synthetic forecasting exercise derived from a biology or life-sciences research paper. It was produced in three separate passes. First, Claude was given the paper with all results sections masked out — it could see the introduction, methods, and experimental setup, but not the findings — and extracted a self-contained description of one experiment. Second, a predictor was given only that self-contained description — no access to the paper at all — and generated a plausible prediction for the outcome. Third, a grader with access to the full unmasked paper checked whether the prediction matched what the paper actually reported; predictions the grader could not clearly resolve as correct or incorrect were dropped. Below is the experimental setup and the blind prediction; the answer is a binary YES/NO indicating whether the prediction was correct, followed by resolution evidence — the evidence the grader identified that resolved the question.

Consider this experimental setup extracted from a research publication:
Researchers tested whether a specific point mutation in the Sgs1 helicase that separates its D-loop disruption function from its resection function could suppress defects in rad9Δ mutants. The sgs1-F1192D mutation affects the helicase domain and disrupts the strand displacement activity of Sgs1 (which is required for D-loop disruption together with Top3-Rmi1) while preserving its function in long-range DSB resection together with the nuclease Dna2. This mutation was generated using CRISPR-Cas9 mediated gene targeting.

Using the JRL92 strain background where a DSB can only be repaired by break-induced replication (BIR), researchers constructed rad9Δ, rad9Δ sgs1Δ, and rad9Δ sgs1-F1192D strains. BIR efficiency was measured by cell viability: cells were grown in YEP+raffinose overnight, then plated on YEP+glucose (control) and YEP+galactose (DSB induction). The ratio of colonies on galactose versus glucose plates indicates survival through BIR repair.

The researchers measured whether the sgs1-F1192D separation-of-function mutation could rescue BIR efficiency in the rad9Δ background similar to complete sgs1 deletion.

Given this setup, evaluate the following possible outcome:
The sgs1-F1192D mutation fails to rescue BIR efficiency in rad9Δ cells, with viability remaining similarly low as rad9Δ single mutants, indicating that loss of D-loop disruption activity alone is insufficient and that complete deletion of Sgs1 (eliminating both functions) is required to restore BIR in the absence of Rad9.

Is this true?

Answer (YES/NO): NO